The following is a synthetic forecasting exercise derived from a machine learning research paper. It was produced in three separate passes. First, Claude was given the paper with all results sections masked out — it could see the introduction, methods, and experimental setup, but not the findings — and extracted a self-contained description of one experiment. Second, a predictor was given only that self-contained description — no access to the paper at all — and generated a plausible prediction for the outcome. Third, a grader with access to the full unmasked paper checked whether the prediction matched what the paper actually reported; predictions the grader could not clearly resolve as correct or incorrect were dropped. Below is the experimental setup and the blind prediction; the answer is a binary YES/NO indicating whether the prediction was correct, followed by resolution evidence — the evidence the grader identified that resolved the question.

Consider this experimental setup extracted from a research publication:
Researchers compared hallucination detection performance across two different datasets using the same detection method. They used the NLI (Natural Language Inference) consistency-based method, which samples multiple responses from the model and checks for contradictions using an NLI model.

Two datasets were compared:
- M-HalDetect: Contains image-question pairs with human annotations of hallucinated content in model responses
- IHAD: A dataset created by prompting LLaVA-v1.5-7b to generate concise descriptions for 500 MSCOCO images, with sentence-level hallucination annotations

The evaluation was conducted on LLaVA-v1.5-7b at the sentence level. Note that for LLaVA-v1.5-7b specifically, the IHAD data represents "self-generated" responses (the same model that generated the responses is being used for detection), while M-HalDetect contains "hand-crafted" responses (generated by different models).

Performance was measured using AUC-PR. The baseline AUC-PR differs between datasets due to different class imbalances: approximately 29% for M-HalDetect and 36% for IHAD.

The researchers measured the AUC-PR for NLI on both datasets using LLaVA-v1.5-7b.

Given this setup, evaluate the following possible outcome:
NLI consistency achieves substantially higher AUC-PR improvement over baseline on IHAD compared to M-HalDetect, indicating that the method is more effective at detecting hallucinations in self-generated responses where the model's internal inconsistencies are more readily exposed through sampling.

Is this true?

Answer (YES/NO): NO